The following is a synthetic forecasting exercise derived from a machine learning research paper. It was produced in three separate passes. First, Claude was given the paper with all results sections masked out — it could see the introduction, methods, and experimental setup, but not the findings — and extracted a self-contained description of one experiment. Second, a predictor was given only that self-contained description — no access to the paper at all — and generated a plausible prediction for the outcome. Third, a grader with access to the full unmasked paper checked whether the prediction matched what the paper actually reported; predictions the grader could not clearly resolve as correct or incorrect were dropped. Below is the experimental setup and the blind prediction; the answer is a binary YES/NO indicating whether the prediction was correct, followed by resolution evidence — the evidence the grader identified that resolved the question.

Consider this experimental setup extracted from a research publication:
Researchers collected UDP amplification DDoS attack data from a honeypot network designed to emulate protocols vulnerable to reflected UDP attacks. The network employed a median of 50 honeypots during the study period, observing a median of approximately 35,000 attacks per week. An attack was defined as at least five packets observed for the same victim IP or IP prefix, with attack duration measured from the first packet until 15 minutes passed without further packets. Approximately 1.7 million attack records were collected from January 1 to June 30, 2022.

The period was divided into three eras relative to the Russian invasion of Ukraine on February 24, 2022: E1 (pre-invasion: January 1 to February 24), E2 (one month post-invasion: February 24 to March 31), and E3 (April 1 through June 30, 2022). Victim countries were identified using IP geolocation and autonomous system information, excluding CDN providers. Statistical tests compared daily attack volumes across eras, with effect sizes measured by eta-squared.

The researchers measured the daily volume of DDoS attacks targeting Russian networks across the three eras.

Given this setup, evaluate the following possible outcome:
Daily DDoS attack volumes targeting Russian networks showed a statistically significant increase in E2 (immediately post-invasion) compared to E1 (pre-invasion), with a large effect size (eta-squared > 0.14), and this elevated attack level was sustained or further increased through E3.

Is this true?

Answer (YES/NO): NO